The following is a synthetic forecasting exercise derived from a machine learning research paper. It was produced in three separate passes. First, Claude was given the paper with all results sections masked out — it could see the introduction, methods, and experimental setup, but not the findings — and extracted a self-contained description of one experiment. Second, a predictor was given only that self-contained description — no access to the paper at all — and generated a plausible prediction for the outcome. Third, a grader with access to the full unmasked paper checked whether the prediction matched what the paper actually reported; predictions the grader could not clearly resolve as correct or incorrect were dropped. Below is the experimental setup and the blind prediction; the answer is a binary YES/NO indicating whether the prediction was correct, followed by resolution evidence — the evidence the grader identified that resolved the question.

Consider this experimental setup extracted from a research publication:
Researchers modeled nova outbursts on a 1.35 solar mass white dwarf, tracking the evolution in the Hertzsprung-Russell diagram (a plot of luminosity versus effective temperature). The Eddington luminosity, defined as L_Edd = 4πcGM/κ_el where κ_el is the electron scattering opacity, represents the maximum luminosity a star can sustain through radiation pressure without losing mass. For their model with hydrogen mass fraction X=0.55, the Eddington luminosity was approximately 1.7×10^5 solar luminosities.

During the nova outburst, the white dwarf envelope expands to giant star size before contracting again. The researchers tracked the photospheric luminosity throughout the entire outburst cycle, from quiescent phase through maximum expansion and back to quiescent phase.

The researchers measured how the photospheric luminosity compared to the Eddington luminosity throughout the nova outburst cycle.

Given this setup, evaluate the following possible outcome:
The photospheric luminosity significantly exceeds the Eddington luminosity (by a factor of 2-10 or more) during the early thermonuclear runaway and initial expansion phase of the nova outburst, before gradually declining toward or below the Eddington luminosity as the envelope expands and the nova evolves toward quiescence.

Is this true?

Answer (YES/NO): NO